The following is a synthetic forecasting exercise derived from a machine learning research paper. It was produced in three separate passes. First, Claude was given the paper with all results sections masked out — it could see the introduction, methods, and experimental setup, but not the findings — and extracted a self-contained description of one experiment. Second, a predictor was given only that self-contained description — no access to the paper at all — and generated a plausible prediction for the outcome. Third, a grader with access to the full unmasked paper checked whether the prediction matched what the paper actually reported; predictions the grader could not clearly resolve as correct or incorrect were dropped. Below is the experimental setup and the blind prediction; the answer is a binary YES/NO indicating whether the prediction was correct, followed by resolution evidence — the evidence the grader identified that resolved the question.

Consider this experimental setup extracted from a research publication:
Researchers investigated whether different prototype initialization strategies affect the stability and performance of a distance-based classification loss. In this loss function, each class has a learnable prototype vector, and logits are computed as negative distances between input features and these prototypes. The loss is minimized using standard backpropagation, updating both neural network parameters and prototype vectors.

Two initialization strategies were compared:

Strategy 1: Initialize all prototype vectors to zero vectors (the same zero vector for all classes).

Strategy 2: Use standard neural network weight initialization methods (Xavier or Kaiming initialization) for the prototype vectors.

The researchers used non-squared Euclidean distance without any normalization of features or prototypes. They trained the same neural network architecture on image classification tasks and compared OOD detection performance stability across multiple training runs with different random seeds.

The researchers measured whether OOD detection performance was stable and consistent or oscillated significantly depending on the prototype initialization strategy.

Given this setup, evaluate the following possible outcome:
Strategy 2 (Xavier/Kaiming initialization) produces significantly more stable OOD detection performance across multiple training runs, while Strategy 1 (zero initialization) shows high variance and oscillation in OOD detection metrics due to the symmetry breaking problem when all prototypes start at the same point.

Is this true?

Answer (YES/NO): NO